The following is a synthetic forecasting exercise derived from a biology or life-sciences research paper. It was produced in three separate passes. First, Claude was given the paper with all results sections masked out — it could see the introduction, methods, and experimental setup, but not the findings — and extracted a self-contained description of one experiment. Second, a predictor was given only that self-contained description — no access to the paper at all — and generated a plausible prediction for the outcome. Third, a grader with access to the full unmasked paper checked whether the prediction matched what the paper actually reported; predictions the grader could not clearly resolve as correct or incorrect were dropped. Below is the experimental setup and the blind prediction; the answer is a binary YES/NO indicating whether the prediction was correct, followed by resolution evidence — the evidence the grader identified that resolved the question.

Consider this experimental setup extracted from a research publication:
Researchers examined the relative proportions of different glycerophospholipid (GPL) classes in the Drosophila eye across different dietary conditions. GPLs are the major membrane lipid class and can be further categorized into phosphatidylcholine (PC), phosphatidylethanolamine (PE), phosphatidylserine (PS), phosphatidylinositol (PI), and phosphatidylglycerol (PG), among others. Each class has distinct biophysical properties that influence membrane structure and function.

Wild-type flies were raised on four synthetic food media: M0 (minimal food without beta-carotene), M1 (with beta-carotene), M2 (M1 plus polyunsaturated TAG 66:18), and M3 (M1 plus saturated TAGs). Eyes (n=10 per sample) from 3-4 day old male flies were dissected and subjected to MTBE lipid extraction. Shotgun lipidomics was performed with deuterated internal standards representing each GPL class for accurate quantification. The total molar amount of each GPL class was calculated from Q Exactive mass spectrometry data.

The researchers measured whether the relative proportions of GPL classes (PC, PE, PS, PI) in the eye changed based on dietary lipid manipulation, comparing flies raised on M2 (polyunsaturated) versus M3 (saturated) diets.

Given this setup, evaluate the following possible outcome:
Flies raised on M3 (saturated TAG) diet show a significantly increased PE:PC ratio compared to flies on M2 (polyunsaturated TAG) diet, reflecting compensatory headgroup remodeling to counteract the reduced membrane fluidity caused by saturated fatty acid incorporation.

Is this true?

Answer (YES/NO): NO